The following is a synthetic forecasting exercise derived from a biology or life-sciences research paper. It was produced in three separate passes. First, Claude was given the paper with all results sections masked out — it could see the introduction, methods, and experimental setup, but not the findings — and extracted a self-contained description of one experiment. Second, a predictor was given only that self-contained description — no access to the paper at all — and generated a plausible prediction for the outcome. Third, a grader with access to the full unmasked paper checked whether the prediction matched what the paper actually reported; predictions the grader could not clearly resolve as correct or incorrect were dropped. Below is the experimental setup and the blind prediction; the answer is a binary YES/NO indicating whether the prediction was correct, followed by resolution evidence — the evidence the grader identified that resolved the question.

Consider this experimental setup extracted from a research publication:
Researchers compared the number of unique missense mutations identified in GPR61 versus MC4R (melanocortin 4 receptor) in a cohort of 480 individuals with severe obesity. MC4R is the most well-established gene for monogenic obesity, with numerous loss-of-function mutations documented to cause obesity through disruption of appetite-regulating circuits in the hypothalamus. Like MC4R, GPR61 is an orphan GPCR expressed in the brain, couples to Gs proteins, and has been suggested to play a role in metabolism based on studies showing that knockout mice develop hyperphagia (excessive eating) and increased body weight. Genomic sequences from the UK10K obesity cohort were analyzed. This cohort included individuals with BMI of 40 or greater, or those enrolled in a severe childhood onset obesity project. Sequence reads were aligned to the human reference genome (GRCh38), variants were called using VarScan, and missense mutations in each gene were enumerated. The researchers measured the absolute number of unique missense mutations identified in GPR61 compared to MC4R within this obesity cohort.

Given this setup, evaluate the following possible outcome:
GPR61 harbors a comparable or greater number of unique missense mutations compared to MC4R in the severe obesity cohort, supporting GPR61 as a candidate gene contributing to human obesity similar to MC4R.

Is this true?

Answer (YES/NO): NO